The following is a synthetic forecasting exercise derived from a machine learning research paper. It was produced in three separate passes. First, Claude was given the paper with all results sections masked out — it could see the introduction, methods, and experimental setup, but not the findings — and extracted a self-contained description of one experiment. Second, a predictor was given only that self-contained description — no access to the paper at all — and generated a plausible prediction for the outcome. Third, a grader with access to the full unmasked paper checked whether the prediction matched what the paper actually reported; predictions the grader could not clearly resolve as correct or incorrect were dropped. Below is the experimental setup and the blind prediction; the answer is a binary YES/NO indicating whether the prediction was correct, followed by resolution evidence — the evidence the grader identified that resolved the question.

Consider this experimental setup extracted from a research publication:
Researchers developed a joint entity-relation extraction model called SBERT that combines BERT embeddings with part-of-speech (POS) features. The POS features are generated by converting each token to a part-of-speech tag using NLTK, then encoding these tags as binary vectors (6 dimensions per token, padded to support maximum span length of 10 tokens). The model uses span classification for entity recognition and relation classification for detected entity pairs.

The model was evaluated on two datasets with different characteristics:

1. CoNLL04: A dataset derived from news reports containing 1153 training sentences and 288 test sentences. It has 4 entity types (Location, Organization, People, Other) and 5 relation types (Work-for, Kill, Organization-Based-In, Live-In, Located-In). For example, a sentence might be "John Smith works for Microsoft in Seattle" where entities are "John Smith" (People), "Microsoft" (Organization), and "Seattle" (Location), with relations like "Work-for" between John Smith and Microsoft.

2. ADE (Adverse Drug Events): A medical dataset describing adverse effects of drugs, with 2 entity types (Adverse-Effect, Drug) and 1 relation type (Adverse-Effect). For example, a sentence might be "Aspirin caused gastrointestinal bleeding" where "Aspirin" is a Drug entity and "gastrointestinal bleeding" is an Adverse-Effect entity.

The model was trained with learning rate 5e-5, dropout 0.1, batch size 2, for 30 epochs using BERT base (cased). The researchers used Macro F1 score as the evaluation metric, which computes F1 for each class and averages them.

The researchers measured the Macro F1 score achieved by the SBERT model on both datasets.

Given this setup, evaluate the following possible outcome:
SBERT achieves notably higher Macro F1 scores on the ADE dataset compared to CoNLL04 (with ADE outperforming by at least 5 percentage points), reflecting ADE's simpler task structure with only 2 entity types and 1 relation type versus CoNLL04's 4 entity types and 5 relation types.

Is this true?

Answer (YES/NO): NO